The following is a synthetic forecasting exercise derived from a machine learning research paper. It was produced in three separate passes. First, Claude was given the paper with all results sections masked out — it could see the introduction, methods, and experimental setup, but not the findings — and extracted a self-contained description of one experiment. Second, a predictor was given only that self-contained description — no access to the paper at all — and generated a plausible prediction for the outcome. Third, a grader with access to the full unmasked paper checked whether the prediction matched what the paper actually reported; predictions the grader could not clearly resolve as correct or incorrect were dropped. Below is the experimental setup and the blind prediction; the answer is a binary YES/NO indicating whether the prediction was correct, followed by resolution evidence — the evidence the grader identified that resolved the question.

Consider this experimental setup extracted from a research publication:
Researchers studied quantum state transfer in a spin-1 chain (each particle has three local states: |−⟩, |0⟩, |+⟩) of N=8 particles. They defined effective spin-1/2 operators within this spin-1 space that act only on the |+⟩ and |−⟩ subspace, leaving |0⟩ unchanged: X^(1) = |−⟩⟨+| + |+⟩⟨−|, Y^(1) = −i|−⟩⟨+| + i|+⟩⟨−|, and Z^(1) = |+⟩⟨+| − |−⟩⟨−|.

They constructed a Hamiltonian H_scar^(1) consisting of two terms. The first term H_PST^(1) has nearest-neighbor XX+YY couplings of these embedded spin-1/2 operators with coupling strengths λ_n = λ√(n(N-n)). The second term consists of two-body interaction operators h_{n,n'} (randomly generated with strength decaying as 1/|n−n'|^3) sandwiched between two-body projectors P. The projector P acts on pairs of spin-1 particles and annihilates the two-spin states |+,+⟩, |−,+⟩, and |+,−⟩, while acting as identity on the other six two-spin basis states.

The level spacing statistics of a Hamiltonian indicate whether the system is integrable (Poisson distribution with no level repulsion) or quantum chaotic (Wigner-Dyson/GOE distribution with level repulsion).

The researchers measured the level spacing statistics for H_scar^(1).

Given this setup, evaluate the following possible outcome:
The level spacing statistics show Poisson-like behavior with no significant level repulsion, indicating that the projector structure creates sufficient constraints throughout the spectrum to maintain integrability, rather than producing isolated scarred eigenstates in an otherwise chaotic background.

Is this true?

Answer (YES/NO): NO